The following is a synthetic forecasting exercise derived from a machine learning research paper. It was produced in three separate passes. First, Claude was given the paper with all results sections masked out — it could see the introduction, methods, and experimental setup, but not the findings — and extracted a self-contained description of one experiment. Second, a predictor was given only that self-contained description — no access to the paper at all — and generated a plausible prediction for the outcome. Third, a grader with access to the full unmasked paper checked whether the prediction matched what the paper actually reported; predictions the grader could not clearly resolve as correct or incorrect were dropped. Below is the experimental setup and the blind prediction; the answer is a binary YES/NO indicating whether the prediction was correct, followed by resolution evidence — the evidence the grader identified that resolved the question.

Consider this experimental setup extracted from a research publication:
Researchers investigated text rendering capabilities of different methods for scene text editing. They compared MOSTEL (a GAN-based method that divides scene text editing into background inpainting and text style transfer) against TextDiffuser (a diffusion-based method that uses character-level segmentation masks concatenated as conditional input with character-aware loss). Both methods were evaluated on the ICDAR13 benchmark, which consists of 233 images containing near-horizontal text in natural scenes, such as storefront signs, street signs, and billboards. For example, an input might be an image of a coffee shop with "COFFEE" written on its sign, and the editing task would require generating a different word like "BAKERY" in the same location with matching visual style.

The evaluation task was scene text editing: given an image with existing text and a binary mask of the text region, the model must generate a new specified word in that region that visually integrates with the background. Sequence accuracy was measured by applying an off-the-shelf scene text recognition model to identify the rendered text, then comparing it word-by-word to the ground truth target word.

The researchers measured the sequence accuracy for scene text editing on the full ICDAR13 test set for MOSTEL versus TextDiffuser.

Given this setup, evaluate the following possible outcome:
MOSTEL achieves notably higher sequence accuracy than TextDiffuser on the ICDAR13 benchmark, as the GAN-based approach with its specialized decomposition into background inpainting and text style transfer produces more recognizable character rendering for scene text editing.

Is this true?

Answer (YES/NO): NO